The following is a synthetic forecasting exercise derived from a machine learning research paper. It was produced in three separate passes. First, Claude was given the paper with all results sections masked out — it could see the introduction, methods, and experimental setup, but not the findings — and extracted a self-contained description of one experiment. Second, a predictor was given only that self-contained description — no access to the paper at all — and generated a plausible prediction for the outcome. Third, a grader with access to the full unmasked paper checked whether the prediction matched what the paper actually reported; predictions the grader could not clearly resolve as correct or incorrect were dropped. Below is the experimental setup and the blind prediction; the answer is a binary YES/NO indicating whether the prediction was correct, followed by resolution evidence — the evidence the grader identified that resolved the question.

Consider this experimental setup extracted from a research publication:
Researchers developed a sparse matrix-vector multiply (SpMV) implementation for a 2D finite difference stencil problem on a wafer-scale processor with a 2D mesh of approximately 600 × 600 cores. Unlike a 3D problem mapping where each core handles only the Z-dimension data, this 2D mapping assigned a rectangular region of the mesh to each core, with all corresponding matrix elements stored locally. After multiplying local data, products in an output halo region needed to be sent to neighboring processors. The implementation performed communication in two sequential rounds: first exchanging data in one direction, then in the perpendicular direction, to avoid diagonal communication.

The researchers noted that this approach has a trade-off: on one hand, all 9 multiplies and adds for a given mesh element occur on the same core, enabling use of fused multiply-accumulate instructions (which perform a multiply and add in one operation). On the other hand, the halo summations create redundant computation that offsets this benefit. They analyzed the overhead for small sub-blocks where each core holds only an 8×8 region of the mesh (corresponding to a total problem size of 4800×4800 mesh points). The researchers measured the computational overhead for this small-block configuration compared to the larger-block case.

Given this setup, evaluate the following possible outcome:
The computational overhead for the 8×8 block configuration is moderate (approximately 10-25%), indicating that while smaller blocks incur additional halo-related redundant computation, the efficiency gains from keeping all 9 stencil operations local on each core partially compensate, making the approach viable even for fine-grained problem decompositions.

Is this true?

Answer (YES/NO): NO